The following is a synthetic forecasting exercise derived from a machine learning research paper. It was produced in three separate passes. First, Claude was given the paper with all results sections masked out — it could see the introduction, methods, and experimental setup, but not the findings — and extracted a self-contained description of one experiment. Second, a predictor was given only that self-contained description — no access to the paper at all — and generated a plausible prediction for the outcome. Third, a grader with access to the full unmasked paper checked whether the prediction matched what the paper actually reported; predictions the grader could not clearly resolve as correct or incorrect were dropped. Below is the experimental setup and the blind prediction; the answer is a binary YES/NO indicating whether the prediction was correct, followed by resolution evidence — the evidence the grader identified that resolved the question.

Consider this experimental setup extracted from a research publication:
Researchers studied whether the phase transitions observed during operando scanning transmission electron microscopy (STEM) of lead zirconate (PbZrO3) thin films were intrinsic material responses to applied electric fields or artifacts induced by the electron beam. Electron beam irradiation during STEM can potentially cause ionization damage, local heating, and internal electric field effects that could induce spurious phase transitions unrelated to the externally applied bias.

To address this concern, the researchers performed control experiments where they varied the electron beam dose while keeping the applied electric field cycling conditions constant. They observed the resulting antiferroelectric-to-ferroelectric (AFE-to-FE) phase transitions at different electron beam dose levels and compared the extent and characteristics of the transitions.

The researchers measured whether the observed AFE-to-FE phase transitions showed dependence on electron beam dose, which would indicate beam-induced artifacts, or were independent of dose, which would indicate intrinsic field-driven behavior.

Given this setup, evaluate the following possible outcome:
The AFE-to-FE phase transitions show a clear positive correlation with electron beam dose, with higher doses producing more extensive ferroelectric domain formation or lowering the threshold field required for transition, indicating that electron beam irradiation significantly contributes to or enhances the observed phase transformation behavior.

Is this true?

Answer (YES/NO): NO